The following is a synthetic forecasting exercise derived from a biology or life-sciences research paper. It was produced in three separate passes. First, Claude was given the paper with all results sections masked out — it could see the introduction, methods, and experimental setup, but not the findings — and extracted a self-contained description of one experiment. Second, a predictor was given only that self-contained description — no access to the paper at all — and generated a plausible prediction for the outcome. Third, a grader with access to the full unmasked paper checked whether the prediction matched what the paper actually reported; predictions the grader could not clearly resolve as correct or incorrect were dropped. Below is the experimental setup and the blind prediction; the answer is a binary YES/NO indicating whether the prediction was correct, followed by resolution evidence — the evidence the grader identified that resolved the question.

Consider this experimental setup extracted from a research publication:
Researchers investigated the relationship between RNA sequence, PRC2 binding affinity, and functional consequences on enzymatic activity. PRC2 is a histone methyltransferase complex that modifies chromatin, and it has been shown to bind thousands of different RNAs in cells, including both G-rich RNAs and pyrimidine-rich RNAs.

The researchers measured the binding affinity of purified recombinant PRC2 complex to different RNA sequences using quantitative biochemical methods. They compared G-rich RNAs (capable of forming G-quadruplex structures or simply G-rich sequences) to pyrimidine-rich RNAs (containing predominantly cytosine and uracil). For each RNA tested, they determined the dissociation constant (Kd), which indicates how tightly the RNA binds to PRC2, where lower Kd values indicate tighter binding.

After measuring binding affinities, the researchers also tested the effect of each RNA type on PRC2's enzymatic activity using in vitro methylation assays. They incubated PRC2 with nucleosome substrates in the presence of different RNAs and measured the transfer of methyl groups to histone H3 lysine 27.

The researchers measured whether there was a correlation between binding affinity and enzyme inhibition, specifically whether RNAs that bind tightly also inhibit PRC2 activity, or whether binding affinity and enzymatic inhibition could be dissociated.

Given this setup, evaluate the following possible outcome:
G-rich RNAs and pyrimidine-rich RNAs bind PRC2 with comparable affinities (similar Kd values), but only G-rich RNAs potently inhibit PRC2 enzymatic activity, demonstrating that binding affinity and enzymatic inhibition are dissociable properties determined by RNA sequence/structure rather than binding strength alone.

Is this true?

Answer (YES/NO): YES